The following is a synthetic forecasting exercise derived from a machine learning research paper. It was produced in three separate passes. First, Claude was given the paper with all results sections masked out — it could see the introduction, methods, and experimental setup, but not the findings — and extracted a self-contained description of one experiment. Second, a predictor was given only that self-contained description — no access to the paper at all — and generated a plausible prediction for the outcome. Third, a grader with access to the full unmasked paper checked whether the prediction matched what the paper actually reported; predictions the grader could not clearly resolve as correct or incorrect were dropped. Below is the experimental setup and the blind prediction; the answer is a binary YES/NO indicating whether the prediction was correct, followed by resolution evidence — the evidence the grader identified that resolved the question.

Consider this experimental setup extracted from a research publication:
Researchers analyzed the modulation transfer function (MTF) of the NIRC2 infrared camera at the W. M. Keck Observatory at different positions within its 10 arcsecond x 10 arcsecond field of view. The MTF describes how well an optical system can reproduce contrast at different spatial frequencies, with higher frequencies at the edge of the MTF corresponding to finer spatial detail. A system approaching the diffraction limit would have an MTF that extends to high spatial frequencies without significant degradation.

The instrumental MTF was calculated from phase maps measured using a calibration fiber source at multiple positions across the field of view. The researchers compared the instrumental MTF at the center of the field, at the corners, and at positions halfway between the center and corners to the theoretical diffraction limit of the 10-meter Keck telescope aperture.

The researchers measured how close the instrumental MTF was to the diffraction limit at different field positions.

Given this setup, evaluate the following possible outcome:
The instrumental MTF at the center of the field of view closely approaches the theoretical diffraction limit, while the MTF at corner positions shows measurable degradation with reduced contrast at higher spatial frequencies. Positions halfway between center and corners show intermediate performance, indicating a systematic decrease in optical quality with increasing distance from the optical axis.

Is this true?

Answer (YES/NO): NO